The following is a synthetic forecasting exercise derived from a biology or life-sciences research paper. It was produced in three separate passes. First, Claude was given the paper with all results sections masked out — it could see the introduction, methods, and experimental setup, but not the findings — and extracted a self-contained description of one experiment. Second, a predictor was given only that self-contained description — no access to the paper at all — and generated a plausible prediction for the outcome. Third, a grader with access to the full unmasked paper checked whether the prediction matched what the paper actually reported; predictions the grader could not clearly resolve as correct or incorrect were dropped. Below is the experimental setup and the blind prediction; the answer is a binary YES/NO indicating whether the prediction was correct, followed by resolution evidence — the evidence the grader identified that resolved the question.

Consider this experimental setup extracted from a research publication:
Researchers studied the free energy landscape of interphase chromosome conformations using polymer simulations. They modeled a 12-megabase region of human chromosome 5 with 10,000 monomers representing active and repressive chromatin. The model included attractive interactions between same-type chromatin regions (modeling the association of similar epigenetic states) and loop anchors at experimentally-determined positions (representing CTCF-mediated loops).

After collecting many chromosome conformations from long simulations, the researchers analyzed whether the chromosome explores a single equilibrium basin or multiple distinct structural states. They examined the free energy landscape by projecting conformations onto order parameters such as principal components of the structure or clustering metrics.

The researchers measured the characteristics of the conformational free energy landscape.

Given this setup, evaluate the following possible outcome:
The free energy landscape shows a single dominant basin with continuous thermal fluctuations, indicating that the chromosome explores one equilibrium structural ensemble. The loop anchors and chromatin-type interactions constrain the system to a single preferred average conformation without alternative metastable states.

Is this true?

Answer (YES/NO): NO